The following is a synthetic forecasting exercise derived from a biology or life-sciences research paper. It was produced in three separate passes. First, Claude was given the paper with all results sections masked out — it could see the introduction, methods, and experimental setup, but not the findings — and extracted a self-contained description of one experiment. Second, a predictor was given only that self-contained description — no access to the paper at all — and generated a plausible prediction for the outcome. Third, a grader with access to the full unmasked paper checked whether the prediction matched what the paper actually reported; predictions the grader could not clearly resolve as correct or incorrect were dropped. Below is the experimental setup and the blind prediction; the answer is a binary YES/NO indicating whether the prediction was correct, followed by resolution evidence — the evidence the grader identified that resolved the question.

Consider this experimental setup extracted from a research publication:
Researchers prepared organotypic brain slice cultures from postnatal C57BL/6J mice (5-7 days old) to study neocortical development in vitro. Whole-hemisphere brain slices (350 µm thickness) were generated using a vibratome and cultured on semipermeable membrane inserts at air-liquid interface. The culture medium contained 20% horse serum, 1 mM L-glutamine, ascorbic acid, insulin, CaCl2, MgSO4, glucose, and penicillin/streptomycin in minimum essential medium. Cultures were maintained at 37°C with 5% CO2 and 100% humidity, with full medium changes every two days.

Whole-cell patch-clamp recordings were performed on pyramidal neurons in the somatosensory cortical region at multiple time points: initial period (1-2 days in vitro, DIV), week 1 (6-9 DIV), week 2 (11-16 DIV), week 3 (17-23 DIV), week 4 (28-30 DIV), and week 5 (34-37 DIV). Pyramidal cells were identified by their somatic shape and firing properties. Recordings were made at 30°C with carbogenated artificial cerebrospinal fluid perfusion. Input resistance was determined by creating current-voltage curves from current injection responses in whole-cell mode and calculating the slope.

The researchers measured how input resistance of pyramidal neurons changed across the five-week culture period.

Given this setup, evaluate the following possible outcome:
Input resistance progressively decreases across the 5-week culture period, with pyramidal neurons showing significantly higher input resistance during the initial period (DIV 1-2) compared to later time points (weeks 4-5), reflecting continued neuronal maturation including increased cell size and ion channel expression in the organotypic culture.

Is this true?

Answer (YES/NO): NO